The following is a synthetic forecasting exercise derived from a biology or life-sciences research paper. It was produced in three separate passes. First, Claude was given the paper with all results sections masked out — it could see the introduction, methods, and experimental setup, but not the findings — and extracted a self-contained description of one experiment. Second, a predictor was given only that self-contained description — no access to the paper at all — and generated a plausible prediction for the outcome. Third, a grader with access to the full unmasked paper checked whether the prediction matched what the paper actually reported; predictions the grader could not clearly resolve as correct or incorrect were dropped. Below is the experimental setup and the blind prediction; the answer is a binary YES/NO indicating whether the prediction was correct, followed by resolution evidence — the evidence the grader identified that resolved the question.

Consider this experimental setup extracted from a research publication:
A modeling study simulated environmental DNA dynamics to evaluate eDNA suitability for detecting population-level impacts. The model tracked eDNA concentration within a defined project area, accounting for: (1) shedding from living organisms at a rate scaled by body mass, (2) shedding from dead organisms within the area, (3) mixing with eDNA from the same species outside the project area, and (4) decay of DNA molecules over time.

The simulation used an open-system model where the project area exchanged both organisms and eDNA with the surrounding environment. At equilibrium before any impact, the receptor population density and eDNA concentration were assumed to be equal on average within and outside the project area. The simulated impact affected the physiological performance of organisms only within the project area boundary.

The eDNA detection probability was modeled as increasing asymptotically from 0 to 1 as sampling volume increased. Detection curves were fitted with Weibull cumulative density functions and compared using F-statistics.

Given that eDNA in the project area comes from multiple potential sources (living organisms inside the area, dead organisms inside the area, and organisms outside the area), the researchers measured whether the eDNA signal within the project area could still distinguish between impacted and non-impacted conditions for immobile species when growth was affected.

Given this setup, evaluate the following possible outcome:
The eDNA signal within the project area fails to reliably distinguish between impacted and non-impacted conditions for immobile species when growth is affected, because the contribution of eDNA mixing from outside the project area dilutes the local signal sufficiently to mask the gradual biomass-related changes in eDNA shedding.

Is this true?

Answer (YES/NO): NO